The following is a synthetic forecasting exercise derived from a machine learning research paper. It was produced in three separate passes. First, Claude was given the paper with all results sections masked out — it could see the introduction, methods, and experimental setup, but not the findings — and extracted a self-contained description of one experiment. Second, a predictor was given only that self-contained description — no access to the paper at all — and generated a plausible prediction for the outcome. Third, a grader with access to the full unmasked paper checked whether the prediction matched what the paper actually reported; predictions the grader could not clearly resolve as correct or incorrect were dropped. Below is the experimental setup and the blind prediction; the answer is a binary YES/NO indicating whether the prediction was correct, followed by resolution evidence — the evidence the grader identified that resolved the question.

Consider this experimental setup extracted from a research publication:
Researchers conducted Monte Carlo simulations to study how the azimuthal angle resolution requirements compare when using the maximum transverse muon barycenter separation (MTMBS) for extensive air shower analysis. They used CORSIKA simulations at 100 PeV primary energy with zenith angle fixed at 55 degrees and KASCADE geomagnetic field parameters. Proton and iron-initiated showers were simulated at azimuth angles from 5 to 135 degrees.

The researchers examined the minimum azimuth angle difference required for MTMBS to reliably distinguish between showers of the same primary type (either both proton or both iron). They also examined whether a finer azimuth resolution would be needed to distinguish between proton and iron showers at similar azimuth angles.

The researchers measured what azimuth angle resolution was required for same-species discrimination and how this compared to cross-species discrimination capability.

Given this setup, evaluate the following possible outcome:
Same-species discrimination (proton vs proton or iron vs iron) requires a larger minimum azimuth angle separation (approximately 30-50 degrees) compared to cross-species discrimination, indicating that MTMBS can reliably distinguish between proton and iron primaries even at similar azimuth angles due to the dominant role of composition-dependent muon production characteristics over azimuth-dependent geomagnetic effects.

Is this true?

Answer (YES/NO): NO